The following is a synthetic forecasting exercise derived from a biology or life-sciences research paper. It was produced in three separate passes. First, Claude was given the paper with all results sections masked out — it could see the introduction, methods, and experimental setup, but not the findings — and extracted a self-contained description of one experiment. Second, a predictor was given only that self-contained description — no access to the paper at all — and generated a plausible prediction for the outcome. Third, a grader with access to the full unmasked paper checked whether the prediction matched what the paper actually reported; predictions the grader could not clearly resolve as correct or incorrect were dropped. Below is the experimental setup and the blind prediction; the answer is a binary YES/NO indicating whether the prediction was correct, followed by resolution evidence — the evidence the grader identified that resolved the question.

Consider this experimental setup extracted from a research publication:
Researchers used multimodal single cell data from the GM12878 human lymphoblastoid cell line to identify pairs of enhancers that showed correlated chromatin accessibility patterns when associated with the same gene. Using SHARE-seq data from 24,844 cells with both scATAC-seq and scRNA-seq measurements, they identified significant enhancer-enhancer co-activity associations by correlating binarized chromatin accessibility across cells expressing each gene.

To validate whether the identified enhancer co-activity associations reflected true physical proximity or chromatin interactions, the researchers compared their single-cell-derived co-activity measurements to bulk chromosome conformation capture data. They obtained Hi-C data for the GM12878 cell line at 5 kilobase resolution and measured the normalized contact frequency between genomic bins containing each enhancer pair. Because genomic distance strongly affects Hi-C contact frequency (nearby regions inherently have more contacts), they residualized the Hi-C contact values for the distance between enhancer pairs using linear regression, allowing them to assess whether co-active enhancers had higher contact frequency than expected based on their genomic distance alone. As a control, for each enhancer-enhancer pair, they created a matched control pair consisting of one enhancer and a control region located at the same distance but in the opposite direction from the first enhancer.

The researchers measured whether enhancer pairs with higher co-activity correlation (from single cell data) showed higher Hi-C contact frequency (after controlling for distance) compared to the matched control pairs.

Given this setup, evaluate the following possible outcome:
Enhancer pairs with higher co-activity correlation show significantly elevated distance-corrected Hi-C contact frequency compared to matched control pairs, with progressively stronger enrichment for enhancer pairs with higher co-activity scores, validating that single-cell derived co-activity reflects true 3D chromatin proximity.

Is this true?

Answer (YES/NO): YES